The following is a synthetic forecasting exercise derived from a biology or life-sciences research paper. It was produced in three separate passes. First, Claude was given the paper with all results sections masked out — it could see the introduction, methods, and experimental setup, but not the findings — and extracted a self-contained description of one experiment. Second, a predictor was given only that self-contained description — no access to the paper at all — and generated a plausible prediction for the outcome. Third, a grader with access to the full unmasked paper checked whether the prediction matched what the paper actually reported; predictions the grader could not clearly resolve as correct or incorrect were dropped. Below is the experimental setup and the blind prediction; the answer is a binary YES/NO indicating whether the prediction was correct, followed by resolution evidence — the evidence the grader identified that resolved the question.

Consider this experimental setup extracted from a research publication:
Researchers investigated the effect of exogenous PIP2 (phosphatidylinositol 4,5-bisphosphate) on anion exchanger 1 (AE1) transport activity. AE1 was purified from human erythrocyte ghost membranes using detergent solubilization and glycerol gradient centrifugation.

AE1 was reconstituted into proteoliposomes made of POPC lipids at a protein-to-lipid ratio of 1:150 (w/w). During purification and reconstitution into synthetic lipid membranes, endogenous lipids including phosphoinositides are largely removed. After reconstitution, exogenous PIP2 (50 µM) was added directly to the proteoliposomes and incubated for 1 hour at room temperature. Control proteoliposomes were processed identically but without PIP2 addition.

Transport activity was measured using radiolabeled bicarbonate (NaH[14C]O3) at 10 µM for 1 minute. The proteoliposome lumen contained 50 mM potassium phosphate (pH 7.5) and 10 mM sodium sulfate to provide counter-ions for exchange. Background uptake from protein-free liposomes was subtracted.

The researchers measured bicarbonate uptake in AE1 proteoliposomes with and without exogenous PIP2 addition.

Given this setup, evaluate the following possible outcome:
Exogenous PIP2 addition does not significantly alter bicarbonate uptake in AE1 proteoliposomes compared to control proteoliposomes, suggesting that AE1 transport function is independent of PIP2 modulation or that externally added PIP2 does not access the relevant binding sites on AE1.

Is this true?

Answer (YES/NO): NO